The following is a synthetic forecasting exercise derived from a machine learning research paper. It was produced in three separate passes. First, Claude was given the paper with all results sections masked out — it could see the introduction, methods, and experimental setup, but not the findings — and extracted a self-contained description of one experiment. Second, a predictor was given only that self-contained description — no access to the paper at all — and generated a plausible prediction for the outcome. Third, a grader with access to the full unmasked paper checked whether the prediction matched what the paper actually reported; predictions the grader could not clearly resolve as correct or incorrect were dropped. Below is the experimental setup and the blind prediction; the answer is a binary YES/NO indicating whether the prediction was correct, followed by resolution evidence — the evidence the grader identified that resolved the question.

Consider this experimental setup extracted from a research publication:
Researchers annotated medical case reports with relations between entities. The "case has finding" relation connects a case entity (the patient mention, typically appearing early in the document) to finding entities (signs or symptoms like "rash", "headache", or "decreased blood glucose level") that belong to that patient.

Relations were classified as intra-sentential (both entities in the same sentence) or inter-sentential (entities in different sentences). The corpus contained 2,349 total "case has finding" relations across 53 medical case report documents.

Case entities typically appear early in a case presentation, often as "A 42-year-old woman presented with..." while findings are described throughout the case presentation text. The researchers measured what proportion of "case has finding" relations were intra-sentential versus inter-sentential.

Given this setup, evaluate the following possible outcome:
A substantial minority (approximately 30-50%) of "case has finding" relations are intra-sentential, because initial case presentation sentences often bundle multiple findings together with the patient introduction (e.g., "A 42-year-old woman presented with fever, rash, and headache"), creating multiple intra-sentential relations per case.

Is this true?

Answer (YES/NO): NO